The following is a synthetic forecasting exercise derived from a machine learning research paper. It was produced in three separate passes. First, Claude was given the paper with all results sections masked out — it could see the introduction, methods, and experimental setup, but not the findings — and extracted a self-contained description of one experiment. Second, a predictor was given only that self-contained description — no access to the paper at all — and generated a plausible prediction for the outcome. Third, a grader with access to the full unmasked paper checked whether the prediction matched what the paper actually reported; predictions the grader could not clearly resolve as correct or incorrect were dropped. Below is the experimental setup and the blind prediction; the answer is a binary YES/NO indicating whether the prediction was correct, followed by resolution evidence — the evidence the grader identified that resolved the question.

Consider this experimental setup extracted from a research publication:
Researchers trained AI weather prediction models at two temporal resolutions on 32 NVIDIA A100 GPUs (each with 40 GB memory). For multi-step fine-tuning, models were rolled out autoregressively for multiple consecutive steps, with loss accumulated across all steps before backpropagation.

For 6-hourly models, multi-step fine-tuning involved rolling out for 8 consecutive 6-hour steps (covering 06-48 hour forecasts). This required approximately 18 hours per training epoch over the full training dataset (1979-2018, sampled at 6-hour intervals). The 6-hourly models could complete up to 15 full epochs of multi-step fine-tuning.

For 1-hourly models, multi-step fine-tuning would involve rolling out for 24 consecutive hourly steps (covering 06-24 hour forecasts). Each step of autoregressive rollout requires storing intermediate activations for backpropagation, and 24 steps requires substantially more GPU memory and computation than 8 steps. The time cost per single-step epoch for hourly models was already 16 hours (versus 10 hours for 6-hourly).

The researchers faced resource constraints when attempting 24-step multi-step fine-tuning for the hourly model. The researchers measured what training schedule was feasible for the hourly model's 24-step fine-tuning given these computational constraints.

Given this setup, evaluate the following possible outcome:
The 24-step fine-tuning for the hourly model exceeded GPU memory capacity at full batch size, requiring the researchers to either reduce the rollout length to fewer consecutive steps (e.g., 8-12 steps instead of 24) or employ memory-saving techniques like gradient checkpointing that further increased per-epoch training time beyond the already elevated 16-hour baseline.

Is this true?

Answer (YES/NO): NO